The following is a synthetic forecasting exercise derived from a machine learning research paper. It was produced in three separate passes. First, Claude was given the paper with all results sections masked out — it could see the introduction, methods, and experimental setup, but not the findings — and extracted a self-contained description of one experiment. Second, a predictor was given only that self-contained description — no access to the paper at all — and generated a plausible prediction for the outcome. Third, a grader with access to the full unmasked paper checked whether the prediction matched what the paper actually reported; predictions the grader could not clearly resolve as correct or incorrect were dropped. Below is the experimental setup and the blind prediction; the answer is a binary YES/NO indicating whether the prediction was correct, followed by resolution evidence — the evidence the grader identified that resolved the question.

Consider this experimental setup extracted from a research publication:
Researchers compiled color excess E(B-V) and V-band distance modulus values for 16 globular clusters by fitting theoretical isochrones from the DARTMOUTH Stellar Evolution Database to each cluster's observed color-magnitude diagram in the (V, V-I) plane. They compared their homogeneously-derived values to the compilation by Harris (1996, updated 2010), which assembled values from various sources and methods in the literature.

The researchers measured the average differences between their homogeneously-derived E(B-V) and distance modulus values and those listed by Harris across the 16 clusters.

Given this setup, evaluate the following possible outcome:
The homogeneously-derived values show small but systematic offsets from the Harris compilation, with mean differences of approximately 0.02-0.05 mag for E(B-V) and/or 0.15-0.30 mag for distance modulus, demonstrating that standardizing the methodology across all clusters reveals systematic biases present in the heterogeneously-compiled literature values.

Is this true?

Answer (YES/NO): NO